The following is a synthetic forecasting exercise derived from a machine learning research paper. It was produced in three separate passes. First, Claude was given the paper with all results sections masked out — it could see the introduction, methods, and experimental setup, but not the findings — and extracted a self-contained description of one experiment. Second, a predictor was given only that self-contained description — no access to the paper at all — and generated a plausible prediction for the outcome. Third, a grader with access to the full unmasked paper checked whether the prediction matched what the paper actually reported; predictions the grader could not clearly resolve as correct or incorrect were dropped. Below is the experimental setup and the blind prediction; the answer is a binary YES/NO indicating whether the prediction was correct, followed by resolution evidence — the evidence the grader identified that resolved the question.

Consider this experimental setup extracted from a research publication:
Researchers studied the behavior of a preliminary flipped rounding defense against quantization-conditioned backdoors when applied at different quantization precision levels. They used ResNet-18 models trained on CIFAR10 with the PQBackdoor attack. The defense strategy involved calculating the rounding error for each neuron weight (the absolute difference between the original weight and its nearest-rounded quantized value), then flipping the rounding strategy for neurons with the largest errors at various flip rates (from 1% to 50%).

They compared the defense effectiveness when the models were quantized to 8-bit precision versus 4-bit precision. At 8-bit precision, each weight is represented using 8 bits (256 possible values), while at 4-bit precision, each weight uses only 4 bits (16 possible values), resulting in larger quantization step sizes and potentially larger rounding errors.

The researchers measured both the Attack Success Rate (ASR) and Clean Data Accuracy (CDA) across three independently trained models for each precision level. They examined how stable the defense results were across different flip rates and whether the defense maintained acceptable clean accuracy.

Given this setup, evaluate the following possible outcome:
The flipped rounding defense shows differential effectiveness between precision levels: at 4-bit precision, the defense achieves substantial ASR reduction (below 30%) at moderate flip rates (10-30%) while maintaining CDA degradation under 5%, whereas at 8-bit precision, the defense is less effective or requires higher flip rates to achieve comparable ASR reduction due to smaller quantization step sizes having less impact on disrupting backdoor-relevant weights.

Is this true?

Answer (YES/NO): NO